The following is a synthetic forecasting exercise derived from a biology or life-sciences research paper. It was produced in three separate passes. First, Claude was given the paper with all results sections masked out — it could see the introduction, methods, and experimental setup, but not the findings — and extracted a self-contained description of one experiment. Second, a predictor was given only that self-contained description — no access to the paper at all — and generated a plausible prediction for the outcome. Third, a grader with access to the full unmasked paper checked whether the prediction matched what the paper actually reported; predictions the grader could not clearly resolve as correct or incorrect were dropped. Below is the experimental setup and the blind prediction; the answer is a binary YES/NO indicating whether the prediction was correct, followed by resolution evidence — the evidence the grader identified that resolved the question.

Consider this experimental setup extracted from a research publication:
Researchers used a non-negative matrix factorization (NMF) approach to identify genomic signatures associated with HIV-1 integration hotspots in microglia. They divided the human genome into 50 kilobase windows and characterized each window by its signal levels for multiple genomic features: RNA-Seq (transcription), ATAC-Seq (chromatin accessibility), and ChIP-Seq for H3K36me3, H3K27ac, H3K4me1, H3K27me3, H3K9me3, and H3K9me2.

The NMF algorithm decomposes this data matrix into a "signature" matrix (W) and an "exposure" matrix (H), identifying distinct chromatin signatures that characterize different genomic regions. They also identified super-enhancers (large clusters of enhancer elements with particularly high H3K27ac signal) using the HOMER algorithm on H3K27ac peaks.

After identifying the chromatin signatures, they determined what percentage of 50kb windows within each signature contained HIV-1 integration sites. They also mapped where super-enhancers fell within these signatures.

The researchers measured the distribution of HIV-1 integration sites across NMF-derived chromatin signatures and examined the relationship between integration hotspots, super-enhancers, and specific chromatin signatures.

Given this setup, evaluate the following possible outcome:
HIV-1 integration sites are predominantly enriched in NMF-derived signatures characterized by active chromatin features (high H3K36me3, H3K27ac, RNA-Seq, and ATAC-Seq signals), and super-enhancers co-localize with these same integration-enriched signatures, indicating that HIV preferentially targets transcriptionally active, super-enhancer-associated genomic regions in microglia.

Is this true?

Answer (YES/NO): NO